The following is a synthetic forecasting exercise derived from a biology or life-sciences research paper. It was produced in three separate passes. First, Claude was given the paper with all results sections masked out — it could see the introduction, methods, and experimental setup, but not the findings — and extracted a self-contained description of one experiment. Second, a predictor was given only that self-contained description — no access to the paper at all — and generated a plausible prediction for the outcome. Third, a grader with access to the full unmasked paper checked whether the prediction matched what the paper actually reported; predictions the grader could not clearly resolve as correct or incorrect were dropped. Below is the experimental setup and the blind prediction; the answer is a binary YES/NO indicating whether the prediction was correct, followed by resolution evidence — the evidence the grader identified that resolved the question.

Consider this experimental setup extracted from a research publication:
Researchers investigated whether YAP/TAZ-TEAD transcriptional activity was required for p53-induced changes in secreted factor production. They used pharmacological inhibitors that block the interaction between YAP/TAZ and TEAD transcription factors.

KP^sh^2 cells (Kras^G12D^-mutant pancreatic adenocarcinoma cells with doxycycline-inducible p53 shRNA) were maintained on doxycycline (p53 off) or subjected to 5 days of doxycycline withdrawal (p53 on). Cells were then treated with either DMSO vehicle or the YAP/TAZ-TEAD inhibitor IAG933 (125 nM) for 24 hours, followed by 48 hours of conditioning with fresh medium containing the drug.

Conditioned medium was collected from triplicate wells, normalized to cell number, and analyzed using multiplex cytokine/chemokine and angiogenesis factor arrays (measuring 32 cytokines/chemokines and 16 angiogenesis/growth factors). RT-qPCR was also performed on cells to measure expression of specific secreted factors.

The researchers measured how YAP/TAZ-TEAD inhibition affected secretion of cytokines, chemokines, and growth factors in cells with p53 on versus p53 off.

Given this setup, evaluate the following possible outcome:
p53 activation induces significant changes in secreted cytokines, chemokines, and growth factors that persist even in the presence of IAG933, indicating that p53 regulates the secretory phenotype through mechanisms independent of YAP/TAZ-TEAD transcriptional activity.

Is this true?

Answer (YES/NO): NO